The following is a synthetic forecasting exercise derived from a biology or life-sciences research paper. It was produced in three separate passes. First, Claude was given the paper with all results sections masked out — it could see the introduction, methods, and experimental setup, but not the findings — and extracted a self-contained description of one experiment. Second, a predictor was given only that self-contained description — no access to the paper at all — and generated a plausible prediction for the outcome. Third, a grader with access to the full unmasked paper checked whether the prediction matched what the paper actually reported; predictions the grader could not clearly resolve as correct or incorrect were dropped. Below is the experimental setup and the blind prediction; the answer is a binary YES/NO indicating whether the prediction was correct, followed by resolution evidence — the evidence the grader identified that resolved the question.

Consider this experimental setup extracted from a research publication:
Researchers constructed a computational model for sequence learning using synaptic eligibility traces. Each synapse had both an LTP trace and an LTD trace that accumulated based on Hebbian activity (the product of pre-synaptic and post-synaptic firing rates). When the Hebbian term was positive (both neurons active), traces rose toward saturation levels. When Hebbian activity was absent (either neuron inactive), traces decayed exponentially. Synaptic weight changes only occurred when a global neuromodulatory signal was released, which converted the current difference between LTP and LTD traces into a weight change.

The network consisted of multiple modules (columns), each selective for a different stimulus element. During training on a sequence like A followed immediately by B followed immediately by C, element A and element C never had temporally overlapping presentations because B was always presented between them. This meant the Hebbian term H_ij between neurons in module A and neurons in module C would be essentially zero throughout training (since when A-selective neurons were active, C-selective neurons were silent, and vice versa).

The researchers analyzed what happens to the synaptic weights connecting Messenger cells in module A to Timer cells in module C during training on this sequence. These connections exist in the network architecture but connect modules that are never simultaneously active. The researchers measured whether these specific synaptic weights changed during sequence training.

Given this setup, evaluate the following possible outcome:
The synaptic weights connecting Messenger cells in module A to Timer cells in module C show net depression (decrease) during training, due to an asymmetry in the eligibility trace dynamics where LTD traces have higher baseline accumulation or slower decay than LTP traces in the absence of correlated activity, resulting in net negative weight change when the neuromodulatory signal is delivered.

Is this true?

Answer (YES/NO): NO